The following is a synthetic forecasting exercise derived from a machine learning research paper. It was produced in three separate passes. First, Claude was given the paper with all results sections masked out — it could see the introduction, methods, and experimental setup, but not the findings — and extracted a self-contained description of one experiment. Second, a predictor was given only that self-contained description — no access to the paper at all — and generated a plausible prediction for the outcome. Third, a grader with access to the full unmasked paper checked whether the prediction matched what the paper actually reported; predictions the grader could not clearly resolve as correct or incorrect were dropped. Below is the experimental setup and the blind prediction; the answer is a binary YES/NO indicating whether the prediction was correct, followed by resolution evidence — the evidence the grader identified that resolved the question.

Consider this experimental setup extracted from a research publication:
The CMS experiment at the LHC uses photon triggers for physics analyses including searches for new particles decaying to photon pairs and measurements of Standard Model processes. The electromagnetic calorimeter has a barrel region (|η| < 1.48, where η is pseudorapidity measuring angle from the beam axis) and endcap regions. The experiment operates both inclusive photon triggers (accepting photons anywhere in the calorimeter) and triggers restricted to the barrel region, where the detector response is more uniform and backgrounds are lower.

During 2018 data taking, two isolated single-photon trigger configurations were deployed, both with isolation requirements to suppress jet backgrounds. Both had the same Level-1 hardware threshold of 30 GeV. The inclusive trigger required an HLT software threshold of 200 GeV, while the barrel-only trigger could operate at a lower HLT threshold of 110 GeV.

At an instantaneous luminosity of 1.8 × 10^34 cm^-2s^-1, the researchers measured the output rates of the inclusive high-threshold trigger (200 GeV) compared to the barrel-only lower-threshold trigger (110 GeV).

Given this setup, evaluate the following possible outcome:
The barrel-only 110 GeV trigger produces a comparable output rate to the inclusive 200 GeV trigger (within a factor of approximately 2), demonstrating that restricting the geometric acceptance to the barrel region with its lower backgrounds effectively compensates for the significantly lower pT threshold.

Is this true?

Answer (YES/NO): YES